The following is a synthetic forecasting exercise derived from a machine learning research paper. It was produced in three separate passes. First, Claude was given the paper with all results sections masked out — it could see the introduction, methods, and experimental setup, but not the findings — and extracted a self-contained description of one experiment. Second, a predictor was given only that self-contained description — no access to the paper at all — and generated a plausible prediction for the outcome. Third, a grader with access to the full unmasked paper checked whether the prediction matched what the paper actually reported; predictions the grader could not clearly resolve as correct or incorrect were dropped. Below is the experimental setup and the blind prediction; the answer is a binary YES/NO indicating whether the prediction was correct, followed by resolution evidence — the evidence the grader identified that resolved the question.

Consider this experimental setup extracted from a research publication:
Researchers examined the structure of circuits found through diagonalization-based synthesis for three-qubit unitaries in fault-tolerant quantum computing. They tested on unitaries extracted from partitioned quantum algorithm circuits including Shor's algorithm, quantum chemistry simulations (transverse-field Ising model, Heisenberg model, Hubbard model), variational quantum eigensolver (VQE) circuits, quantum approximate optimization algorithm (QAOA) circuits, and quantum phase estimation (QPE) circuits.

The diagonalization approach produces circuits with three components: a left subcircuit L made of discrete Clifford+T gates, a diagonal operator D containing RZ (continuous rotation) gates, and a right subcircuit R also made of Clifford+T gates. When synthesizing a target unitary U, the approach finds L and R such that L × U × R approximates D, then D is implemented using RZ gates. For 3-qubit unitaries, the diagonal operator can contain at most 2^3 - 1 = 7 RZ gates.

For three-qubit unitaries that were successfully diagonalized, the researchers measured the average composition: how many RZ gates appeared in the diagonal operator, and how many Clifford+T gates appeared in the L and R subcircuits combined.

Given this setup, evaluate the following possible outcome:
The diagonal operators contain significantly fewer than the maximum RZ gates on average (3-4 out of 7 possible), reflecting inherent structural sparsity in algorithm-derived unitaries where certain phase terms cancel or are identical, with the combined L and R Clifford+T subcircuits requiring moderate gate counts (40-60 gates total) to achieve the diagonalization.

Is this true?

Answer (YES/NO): NO